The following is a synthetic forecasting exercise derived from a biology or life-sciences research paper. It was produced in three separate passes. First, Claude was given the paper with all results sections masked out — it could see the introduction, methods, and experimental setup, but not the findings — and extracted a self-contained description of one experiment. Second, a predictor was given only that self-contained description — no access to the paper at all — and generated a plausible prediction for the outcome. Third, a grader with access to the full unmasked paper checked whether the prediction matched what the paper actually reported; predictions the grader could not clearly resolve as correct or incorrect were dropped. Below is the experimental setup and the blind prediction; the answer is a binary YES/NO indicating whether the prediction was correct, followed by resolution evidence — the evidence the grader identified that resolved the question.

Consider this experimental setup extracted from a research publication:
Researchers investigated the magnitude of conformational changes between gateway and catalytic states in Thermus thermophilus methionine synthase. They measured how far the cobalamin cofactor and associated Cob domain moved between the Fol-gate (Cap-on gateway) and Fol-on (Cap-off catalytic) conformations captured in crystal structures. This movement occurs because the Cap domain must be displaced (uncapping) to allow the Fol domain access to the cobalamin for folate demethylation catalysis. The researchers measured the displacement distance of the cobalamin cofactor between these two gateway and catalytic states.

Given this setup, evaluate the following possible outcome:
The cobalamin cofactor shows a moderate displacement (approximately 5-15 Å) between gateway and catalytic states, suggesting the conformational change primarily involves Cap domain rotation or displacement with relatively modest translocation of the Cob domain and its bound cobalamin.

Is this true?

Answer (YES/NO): NO